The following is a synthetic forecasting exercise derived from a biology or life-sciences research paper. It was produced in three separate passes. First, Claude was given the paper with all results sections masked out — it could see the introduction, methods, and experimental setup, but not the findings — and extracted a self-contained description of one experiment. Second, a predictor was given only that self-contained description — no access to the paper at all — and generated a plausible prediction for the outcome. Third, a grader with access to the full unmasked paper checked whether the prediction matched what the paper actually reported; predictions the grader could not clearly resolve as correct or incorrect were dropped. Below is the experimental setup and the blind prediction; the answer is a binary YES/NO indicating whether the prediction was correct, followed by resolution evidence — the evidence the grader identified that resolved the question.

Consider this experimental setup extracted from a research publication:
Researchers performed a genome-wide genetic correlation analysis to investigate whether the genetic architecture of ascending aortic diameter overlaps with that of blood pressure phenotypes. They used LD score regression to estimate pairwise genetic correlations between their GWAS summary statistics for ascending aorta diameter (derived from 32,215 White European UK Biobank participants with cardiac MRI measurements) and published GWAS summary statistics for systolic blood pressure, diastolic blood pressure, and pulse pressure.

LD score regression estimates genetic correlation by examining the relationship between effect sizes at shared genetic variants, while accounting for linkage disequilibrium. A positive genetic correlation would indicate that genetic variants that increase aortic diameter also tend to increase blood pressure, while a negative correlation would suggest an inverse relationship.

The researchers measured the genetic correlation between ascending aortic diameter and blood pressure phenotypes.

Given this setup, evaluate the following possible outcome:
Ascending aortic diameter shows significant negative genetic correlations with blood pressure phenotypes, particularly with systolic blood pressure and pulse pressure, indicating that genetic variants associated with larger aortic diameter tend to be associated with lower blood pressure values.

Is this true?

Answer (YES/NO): NO